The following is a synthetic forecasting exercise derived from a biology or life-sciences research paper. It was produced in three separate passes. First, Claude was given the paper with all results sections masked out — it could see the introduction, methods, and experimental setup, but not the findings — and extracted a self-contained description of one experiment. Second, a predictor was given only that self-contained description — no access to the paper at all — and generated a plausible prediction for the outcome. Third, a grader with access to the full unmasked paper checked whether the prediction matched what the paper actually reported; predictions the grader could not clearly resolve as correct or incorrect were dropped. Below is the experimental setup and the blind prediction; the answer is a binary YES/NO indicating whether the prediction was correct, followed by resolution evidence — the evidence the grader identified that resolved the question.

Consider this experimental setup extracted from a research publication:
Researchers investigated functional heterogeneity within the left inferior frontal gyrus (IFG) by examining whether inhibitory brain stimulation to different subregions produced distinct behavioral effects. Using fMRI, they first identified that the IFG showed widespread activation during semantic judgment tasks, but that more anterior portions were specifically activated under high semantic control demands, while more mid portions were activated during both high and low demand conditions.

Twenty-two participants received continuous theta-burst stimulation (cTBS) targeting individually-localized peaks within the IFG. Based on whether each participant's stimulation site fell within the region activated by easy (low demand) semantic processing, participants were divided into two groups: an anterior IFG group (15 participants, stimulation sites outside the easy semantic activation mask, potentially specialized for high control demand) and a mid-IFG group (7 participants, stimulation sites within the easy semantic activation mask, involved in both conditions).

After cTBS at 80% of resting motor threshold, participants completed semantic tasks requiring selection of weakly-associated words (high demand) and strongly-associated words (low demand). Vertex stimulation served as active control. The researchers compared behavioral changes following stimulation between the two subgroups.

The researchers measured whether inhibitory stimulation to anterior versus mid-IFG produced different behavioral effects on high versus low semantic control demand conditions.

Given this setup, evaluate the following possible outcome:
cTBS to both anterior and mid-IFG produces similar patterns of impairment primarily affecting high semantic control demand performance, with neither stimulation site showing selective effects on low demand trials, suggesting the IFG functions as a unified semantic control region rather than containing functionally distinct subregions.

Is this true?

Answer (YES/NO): NO